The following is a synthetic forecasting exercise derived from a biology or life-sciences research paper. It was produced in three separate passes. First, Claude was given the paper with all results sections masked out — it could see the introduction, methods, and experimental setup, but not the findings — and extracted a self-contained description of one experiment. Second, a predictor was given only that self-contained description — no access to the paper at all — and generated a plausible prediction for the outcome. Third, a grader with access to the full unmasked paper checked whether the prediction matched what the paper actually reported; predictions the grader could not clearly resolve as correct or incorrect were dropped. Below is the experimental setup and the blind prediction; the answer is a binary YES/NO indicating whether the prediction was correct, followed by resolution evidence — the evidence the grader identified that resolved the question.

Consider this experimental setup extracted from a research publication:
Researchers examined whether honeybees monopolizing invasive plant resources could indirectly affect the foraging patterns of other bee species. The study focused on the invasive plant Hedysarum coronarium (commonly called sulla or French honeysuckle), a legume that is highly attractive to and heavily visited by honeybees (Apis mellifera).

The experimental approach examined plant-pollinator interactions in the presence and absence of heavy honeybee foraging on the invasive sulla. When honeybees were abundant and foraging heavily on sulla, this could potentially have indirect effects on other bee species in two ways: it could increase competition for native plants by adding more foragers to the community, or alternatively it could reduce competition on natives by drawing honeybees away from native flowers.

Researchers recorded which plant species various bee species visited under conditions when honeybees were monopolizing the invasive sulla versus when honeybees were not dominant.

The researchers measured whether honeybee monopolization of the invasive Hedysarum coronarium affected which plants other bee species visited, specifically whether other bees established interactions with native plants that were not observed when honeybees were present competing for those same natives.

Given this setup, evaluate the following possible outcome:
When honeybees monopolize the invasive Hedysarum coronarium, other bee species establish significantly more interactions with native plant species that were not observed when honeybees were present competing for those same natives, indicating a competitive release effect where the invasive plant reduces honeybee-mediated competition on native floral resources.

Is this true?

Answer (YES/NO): YES